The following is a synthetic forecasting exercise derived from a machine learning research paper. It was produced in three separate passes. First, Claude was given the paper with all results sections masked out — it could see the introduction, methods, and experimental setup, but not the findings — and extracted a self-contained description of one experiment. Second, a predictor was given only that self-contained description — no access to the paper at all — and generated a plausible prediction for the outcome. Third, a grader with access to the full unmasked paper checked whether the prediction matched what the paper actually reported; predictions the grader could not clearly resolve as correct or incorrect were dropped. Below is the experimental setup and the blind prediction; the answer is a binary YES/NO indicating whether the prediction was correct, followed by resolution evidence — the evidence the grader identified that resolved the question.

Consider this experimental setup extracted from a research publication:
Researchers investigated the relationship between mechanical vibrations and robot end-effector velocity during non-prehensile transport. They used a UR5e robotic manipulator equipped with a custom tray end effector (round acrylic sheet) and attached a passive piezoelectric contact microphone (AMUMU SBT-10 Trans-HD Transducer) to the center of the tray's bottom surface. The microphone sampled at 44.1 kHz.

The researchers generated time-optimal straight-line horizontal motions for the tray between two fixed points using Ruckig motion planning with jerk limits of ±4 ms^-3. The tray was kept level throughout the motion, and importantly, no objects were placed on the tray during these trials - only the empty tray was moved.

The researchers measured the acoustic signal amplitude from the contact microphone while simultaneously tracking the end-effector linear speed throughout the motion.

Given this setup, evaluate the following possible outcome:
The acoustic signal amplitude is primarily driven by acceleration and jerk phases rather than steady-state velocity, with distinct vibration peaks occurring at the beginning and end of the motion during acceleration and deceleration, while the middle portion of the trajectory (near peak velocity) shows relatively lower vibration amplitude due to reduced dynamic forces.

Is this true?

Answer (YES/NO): NO